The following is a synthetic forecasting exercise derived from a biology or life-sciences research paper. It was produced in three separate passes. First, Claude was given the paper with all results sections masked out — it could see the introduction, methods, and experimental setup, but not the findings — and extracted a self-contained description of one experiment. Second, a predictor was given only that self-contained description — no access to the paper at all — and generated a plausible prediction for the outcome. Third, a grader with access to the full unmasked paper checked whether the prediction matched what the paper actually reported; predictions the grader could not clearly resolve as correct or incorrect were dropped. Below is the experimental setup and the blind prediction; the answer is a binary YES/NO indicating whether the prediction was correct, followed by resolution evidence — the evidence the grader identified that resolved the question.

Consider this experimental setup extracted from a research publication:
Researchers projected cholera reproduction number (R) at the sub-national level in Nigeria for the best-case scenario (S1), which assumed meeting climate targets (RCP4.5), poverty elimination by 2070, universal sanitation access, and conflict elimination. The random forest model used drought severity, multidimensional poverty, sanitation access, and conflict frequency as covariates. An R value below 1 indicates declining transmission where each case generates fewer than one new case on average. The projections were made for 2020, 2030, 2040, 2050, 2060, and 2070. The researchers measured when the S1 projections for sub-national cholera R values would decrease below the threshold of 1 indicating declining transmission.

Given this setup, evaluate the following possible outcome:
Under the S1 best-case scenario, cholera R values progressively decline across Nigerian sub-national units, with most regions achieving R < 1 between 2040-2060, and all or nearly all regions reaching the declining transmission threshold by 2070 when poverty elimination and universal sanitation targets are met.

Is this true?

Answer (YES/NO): NO